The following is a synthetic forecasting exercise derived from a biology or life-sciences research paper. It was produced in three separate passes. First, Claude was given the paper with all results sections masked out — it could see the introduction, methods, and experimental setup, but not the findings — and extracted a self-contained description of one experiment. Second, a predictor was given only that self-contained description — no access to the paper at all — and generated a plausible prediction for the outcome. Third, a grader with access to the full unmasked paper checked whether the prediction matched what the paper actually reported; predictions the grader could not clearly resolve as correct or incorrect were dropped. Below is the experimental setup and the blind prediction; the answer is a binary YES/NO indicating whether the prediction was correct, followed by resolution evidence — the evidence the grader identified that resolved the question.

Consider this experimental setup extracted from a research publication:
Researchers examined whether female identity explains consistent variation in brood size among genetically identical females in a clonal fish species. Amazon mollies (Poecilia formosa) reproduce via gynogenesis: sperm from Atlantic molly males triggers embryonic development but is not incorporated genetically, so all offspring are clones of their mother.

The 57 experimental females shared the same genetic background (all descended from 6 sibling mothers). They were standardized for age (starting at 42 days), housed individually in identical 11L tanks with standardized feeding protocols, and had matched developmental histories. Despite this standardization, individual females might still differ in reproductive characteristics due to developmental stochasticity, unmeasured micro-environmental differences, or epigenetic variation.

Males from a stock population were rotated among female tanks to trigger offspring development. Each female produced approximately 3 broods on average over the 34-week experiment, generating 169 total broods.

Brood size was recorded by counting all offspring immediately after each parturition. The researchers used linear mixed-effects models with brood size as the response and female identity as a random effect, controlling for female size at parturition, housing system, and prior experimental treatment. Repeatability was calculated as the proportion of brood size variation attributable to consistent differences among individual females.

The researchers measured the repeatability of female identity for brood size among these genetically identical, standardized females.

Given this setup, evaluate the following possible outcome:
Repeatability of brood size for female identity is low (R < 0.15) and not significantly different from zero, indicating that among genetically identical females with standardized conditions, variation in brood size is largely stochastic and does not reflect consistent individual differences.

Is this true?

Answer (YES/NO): NO